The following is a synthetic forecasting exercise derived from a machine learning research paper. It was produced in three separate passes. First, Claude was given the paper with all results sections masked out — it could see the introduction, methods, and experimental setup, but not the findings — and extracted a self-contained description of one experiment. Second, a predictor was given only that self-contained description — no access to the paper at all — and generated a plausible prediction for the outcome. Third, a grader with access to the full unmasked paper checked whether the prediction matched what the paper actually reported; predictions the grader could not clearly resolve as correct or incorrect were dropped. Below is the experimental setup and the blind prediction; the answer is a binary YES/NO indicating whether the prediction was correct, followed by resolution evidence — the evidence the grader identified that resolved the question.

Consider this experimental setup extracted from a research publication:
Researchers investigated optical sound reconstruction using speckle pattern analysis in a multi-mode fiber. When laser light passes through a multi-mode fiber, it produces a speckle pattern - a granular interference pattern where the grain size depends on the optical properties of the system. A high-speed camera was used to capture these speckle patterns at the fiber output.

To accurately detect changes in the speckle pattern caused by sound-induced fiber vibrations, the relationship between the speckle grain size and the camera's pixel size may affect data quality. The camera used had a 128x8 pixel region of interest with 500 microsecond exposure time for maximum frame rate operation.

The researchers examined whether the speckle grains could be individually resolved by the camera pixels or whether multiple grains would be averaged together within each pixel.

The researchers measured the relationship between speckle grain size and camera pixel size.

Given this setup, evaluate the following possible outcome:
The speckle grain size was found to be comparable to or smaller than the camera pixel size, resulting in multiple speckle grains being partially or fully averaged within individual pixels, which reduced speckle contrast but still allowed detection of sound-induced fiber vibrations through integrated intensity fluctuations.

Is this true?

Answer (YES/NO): NO